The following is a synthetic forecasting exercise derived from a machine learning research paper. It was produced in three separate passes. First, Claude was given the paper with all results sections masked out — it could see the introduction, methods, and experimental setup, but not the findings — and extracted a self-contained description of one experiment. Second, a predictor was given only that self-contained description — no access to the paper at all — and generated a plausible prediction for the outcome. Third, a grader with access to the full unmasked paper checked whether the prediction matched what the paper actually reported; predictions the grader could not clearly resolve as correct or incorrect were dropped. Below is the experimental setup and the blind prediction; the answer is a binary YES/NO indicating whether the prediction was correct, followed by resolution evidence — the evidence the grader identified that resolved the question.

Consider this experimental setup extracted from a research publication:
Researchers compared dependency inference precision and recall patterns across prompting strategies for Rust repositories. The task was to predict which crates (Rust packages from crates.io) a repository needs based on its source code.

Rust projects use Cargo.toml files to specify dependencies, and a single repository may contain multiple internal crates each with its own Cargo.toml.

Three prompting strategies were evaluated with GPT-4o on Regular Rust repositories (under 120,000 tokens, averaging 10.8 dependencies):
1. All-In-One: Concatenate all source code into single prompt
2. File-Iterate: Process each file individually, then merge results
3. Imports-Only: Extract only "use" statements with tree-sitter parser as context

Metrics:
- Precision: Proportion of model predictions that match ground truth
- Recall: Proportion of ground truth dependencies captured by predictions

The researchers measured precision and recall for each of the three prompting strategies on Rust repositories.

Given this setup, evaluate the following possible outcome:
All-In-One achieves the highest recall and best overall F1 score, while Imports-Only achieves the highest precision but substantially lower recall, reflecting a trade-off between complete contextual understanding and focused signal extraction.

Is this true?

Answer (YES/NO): NO